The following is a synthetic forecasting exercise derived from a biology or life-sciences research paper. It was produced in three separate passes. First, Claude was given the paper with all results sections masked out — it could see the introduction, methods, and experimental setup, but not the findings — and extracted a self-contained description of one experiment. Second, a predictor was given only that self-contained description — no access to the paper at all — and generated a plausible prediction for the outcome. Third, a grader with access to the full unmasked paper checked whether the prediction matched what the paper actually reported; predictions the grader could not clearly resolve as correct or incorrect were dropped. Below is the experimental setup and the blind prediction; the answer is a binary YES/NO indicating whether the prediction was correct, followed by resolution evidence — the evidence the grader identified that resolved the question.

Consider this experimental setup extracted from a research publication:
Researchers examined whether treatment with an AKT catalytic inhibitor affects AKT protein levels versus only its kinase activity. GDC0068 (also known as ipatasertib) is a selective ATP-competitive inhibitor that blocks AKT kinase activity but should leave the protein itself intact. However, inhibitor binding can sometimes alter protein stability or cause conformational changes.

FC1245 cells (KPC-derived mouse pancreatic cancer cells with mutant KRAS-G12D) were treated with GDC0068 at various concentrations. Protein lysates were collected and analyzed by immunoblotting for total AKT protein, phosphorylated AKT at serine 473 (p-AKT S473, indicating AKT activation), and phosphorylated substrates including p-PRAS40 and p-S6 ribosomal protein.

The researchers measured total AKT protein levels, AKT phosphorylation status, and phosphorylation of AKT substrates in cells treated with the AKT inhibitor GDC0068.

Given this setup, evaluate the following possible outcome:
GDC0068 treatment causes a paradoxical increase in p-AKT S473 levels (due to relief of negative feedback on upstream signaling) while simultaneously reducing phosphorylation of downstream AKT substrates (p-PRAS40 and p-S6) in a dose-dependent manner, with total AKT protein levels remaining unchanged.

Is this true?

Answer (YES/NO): YES